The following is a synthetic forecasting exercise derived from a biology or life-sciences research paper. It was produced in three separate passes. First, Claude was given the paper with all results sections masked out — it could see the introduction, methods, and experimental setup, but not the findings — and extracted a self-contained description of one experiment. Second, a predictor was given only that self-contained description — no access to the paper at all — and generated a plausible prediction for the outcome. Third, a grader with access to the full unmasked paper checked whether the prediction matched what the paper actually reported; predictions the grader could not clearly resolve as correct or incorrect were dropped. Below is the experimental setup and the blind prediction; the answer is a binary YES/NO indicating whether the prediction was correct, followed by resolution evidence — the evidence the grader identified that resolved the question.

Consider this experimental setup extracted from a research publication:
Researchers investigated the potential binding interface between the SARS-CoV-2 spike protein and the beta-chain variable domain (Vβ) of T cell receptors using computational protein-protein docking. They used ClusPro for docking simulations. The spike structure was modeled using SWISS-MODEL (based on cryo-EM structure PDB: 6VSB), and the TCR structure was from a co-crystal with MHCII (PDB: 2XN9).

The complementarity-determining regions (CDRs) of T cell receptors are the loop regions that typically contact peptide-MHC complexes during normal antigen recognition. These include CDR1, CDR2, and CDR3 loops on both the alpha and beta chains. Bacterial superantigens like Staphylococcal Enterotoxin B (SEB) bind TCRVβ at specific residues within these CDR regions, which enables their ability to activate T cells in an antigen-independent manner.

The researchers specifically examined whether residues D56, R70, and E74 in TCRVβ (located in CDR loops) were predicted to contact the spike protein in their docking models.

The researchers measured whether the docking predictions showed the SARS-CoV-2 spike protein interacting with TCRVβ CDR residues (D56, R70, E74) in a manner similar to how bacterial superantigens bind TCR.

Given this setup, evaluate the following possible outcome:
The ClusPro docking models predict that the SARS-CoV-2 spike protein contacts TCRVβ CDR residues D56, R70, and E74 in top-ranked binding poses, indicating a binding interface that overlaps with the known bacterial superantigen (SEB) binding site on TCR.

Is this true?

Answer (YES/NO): YES